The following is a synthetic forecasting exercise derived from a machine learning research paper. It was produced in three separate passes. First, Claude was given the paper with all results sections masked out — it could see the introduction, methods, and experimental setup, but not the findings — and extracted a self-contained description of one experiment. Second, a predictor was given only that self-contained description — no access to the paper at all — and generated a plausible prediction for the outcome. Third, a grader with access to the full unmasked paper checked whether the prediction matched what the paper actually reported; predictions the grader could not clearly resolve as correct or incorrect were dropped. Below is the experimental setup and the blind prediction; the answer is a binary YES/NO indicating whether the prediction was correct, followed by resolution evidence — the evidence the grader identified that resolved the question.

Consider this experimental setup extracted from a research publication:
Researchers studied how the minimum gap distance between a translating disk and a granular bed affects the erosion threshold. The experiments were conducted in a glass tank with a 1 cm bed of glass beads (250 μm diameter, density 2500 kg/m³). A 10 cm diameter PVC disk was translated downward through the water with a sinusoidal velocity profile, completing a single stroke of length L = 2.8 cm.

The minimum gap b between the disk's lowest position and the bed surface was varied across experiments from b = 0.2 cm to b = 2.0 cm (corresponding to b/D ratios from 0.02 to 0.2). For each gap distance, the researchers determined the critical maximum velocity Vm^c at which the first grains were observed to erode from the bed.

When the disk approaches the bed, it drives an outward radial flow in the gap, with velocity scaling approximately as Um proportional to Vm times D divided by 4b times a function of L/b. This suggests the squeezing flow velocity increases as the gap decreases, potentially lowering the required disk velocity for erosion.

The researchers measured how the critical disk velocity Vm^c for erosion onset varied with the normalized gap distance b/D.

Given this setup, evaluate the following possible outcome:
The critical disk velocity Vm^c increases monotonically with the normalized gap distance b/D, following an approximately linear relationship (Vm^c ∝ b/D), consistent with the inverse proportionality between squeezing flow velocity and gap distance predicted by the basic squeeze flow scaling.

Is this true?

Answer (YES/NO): NO